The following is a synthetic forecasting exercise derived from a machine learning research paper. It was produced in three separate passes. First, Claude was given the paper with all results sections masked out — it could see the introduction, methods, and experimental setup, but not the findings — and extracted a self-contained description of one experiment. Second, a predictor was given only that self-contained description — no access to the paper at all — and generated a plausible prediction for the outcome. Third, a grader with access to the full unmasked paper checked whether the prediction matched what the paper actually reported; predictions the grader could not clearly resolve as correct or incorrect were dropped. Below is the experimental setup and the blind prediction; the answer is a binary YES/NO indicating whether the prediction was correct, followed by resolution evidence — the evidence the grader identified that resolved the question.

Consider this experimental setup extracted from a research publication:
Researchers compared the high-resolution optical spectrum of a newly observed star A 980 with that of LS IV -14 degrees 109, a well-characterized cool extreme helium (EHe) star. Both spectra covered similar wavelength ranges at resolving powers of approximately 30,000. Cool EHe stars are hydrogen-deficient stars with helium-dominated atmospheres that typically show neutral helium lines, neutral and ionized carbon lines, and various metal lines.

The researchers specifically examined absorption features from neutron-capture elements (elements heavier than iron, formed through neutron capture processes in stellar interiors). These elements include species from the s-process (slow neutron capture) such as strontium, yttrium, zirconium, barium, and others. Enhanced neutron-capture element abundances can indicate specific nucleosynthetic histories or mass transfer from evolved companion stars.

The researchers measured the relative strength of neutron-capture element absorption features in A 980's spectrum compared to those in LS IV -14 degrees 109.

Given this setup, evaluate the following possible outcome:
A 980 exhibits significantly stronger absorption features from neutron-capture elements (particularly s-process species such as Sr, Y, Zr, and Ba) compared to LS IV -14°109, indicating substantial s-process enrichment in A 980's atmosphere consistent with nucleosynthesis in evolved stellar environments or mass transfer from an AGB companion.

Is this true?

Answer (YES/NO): YES